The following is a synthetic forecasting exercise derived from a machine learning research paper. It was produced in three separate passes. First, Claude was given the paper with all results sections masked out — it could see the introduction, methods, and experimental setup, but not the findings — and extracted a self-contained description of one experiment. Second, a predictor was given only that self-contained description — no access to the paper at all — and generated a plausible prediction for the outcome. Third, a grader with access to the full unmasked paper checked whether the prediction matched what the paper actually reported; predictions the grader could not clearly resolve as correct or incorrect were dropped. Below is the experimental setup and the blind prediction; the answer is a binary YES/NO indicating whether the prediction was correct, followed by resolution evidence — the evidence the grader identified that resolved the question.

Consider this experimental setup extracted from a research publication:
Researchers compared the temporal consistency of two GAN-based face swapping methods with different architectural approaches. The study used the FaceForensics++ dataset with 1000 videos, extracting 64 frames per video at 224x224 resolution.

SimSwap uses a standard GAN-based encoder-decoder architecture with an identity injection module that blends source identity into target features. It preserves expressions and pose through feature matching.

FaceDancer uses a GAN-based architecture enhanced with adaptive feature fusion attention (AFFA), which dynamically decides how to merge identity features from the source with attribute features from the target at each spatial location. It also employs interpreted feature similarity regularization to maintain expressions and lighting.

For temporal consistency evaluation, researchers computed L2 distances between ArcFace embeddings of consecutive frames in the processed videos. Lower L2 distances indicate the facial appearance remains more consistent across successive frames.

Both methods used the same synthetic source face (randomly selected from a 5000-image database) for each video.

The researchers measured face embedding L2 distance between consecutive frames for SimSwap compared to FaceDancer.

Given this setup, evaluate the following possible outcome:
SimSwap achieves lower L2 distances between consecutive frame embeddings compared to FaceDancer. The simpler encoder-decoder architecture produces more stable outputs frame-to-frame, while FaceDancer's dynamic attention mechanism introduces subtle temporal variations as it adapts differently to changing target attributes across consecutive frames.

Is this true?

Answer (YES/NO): YES